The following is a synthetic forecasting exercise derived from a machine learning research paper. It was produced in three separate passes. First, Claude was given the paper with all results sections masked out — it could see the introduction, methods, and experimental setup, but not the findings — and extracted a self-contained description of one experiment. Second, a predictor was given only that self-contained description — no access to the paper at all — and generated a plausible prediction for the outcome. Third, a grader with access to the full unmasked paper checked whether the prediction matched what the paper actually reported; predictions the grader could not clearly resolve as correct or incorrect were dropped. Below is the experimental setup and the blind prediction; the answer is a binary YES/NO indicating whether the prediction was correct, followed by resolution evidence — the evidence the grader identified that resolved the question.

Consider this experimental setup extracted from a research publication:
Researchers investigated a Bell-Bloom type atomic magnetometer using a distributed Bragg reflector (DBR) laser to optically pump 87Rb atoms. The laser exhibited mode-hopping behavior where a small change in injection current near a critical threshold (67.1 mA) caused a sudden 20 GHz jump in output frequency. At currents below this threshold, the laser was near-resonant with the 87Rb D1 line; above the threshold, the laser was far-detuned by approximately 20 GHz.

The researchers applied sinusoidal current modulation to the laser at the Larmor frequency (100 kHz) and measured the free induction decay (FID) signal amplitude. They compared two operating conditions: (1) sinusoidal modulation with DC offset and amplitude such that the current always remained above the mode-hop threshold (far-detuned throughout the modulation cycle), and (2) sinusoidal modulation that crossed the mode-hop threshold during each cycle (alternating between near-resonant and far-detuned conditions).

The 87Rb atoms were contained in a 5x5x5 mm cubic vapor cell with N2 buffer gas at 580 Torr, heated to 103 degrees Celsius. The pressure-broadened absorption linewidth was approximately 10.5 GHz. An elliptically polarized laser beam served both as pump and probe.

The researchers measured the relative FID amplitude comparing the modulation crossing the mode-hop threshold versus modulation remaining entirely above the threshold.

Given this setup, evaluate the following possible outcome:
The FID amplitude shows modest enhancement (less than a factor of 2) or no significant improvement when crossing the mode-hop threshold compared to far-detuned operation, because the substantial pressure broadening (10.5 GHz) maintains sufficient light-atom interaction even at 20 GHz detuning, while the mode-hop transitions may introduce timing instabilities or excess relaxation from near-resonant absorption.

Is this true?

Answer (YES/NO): NO